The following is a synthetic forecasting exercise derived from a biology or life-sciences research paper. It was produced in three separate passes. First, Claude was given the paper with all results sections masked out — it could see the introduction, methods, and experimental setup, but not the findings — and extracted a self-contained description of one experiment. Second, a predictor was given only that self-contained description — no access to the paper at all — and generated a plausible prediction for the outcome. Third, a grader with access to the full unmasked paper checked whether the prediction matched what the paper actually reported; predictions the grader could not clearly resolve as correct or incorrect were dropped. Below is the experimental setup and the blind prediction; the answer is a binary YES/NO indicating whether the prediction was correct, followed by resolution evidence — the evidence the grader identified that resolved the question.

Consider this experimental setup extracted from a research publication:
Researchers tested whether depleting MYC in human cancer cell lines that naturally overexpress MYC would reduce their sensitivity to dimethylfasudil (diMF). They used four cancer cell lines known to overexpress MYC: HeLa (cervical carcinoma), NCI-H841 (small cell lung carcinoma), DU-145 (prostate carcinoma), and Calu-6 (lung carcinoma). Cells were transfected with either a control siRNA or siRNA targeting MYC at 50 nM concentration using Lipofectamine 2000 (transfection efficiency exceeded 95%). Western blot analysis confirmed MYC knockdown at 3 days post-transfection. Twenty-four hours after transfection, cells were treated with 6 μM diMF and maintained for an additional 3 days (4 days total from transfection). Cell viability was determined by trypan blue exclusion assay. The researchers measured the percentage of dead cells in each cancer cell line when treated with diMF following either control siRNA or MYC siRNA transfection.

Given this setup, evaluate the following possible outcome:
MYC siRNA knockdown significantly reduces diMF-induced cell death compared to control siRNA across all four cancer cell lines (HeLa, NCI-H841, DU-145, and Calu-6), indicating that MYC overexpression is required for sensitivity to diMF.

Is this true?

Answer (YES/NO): YES